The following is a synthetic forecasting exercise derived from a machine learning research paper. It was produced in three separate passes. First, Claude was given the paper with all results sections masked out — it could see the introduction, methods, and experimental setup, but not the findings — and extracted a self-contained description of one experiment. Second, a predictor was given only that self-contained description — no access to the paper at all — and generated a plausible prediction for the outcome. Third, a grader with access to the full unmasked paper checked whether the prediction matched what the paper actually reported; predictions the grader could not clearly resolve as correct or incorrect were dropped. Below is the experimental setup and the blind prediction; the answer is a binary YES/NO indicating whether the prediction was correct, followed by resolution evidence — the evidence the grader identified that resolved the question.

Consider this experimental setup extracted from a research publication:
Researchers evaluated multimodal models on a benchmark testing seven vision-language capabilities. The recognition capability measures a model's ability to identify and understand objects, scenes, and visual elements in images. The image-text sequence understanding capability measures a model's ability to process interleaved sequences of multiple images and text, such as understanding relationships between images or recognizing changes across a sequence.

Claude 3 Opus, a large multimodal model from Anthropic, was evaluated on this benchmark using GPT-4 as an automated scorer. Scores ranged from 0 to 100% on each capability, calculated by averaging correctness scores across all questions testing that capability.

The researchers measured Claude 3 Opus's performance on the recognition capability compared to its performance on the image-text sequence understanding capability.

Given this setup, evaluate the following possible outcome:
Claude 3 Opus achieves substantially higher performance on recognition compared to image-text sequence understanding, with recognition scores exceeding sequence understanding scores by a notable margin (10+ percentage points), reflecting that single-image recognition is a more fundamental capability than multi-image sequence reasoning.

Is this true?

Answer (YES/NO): NO